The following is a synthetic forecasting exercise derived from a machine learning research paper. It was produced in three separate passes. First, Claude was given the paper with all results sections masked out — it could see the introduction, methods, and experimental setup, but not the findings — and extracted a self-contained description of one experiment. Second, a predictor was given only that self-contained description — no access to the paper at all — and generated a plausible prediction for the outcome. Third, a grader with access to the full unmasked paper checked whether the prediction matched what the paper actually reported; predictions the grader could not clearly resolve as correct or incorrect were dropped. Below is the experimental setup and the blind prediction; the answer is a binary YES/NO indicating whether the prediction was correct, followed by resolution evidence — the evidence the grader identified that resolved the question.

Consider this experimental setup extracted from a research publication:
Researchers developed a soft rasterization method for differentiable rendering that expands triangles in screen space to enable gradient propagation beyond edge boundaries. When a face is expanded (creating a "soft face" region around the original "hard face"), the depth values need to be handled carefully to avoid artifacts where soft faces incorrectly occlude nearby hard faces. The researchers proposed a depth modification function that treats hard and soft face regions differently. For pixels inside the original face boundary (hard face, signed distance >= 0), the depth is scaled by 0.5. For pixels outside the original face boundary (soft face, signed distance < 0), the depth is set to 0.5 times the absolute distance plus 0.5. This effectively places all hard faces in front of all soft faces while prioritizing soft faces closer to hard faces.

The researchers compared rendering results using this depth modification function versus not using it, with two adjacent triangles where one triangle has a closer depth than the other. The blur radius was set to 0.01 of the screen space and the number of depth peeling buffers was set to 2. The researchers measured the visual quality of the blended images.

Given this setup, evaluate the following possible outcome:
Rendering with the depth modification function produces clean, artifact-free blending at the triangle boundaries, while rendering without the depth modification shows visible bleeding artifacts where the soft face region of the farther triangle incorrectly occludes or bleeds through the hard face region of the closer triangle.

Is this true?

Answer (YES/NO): YES